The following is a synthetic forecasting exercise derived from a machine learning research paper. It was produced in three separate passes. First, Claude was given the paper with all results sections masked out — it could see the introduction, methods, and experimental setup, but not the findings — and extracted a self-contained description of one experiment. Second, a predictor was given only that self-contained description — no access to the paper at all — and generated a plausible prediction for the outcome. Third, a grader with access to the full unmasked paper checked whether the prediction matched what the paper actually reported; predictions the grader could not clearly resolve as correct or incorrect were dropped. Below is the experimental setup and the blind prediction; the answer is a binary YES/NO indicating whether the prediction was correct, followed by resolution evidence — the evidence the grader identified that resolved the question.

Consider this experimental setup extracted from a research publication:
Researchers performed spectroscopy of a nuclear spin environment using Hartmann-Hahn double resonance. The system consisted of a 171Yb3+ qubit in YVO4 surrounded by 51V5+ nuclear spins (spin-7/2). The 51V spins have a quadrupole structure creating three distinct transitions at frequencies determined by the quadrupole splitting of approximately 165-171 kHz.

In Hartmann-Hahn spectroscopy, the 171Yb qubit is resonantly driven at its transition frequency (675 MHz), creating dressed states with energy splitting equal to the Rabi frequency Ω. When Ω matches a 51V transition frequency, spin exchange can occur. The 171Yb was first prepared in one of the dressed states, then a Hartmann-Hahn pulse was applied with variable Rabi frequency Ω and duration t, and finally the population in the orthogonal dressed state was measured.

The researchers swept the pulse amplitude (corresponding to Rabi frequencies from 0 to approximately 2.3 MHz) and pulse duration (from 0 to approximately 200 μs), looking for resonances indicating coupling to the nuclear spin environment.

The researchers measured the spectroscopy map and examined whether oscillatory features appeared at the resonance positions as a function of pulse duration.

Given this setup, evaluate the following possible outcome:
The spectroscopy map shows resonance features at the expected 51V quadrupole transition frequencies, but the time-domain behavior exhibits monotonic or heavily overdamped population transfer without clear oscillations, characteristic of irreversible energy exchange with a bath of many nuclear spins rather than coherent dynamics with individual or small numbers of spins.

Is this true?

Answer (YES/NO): YES